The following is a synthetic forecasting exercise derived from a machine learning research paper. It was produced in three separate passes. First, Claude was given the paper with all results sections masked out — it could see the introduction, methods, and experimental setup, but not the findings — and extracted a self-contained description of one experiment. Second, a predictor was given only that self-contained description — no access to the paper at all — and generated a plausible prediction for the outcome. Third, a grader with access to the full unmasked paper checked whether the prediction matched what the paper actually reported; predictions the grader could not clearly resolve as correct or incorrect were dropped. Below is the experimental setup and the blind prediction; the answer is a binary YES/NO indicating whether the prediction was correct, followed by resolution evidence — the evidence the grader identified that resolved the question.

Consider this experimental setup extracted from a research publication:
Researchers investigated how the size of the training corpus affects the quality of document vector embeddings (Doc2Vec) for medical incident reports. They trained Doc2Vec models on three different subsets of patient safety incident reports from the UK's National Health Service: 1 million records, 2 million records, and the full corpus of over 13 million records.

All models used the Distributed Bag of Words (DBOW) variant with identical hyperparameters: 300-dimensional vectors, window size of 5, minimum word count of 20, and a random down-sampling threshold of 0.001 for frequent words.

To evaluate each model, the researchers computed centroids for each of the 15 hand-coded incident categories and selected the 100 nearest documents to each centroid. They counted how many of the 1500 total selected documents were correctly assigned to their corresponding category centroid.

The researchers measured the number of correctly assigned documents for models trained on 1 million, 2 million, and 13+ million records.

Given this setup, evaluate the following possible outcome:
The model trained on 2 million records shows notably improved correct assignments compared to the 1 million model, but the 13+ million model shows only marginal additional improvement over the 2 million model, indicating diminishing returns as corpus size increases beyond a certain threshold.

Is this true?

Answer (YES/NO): NO